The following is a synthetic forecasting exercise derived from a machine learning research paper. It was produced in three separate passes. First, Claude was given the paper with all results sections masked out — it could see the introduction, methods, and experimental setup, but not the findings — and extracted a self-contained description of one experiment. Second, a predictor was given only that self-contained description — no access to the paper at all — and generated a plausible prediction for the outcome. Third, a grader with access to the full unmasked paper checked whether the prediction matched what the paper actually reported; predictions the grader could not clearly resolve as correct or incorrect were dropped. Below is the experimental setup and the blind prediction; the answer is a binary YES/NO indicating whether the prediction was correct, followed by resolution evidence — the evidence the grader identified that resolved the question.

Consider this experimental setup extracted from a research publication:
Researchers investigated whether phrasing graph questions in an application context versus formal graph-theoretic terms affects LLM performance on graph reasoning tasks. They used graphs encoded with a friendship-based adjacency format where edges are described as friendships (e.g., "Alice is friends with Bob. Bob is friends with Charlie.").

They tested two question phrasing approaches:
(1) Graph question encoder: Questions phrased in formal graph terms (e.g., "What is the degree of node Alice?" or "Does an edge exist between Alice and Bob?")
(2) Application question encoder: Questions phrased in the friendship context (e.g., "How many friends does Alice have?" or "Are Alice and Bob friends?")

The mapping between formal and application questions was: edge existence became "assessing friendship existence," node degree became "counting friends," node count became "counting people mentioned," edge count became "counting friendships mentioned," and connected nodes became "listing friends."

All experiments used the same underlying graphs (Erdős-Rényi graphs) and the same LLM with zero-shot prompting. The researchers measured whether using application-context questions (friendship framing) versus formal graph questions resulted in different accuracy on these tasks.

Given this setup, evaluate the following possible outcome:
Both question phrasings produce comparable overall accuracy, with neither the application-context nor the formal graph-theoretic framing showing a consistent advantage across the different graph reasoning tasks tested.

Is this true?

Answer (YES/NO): NO